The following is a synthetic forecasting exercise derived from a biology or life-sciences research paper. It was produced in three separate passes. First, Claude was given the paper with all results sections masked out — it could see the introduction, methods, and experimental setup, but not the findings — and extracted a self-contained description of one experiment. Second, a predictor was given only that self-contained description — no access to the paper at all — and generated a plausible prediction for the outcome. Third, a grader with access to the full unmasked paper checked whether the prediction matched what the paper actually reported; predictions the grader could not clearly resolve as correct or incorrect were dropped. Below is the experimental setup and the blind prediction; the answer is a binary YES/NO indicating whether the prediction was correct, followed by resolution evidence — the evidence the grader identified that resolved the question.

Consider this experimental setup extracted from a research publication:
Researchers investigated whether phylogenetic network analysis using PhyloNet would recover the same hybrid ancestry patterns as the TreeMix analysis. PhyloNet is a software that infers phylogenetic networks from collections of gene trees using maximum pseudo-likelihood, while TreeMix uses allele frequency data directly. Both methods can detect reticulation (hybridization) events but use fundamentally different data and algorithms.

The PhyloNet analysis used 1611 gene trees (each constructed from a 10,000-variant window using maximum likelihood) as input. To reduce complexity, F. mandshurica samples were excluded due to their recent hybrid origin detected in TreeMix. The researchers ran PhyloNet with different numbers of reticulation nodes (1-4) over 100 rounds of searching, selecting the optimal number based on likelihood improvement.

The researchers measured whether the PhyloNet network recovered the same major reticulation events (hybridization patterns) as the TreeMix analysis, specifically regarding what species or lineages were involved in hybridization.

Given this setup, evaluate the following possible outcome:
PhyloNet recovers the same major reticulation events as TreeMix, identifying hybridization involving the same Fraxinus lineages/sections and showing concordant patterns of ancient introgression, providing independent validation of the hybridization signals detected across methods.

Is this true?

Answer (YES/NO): NO